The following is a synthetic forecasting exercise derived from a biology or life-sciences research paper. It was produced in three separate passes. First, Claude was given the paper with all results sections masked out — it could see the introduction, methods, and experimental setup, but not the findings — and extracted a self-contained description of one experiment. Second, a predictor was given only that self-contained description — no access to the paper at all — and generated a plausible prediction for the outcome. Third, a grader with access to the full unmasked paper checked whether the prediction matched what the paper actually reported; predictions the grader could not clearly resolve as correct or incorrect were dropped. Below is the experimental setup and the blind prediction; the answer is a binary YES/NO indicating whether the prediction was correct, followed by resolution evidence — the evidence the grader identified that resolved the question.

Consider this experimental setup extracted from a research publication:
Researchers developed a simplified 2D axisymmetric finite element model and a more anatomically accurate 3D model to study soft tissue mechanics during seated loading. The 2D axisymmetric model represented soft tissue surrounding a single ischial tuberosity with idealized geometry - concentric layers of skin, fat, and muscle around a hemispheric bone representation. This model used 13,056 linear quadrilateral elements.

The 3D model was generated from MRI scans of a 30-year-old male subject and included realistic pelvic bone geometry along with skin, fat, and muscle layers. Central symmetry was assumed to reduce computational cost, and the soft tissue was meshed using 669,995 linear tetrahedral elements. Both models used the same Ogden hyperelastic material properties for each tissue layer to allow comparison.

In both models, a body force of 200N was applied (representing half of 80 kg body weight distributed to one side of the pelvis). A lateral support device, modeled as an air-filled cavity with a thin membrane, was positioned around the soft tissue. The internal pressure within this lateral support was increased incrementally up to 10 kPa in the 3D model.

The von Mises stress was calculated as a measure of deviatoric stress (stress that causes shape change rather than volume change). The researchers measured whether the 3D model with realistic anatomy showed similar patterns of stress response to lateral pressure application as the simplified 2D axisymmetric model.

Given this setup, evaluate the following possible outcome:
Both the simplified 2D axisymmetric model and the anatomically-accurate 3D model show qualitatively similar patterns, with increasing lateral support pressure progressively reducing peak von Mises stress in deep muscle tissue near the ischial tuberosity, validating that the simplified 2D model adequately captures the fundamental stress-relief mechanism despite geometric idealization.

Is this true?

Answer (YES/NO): YES